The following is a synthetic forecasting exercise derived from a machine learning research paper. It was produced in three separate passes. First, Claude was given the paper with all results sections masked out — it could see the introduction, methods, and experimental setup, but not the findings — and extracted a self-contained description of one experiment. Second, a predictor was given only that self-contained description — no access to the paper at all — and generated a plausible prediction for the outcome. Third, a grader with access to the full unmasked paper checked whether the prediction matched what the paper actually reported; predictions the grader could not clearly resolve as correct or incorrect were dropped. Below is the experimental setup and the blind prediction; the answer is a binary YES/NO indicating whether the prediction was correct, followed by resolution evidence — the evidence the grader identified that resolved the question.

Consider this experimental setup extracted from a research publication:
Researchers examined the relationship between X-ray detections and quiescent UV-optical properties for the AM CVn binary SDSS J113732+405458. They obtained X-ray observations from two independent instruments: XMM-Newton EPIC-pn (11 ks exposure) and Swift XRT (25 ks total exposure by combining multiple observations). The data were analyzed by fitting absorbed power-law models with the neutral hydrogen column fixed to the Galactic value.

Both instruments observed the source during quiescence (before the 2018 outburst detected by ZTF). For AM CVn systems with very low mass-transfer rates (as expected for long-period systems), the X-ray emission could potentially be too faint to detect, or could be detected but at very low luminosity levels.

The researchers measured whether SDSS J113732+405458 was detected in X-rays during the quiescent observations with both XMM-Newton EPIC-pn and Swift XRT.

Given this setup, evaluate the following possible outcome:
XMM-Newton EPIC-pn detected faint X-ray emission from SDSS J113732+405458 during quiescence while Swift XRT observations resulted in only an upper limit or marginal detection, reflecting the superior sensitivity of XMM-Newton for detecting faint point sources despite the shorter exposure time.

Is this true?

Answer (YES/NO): NO